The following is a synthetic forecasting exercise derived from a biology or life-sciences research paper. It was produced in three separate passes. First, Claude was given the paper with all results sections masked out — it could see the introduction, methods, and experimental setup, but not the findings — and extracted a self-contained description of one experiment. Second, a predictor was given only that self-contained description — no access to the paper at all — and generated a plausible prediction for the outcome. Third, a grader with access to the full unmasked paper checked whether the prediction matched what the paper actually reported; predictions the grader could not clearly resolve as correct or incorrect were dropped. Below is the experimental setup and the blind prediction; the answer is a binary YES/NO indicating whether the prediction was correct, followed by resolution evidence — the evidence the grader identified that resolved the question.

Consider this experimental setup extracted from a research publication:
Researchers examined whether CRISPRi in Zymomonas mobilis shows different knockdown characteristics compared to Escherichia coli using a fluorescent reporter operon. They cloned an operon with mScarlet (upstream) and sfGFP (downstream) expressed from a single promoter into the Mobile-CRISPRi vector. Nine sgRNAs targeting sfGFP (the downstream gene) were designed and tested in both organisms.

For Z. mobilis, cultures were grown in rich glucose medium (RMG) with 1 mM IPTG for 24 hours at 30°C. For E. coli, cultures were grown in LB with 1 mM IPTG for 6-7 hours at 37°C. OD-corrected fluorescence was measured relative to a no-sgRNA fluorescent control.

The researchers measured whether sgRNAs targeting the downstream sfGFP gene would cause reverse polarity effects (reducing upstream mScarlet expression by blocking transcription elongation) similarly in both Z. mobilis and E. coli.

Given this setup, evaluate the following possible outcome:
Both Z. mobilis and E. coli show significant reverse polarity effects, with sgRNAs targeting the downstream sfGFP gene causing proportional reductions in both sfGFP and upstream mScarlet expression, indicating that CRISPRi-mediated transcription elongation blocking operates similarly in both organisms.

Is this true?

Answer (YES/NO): YES